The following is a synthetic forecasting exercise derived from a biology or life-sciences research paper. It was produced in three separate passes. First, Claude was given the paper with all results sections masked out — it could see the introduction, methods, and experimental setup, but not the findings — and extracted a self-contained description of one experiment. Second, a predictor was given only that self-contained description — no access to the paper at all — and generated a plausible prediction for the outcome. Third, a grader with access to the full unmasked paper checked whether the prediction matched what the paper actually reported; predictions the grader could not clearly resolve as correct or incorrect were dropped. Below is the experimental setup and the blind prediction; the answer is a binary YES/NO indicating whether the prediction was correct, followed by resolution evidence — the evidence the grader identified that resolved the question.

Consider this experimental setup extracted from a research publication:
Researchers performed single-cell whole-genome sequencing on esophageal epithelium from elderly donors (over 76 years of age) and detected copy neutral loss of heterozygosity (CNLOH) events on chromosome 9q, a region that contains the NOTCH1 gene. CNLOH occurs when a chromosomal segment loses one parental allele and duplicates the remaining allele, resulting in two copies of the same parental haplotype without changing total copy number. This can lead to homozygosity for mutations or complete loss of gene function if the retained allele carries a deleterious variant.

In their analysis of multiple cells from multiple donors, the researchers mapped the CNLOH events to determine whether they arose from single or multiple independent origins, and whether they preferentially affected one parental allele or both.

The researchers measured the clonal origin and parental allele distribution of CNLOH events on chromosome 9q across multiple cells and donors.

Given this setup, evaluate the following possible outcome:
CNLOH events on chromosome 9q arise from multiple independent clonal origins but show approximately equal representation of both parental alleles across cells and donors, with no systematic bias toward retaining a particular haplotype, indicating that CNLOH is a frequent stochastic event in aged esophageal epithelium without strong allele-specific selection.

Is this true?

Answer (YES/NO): NO